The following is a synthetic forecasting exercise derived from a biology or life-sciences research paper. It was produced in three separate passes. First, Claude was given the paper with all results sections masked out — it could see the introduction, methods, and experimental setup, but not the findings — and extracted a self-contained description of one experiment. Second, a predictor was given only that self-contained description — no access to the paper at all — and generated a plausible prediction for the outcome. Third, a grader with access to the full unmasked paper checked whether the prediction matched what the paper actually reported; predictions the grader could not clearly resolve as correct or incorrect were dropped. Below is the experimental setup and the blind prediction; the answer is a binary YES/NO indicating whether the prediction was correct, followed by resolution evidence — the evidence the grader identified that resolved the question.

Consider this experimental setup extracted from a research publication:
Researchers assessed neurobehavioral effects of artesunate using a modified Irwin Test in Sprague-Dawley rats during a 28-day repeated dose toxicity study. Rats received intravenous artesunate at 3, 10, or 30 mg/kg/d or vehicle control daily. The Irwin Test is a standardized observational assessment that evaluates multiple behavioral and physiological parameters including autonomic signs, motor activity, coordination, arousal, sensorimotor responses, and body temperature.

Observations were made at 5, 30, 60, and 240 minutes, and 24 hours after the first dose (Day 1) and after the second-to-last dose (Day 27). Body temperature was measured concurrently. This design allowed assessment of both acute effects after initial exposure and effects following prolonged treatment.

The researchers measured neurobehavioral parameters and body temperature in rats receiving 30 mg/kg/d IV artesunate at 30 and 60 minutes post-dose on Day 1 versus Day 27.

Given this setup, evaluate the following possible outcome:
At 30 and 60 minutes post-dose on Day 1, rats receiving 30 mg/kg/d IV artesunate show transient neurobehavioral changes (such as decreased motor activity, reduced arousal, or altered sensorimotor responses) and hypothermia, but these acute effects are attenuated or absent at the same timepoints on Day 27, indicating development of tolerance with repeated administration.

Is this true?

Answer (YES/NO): NO